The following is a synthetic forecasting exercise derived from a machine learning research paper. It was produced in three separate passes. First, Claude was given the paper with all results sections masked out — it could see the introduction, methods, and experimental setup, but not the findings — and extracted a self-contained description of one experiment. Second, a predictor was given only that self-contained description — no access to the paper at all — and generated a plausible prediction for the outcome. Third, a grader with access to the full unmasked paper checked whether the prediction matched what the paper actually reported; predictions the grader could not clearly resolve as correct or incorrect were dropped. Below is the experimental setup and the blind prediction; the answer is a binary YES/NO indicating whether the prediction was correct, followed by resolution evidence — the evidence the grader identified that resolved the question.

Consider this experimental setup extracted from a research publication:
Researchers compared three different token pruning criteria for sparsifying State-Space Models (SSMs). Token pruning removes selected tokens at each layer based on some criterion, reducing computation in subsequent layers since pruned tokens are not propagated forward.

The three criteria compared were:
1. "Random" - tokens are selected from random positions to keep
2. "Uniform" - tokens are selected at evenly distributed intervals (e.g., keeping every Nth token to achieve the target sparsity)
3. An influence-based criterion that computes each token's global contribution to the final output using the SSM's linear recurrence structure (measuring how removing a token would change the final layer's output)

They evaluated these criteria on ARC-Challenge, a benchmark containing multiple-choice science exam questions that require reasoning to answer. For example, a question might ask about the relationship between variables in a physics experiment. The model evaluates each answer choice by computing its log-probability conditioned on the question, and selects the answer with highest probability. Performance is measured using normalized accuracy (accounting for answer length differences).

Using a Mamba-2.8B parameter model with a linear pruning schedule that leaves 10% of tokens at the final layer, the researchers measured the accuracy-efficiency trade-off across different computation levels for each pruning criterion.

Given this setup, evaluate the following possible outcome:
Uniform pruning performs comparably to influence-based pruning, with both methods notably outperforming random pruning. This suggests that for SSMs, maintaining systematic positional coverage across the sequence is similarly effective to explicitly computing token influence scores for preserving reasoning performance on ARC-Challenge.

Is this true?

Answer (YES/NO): NO